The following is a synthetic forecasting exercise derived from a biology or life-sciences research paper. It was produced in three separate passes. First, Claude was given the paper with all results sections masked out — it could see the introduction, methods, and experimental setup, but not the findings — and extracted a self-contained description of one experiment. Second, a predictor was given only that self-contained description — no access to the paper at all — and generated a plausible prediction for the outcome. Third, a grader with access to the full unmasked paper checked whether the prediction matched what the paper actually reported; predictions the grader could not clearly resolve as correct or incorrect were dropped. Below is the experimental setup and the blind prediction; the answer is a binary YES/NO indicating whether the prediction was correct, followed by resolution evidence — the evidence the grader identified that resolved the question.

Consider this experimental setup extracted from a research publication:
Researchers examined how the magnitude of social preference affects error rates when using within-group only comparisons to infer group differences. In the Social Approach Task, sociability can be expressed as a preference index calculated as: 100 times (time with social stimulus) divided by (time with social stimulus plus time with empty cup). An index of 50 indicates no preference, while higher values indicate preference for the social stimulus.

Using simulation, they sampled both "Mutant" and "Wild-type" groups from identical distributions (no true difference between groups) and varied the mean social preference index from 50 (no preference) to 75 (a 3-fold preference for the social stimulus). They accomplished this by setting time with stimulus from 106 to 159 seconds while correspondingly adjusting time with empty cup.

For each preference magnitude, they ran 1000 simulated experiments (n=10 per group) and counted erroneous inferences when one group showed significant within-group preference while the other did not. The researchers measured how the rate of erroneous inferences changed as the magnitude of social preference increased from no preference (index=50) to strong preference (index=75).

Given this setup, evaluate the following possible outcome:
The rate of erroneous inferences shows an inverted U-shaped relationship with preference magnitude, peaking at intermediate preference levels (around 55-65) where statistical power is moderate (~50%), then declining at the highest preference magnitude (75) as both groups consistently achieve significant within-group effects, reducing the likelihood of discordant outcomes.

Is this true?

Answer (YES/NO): YES